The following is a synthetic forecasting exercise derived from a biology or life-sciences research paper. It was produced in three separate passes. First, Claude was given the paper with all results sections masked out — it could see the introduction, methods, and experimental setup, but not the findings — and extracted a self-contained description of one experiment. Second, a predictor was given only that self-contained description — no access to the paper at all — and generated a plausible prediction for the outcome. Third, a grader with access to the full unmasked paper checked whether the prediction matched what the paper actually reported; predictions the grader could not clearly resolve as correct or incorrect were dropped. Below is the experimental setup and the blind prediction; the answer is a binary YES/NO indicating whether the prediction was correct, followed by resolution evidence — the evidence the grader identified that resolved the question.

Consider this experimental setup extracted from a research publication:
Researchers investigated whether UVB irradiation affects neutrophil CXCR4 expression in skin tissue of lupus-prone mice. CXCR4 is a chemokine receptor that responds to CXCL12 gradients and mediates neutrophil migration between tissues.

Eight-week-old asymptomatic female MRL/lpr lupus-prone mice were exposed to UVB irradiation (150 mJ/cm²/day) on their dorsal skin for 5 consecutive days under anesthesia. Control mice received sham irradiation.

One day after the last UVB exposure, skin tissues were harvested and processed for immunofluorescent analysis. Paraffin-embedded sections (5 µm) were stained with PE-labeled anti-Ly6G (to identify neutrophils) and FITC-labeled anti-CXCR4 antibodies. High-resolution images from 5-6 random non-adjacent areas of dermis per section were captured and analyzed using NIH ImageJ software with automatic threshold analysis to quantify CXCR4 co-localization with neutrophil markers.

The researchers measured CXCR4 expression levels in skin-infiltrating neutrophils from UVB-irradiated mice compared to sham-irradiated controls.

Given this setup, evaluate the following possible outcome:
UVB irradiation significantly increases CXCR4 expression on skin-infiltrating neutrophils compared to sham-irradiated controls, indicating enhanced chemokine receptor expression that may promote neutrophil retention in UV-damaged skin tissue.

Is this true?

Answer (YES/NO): YES